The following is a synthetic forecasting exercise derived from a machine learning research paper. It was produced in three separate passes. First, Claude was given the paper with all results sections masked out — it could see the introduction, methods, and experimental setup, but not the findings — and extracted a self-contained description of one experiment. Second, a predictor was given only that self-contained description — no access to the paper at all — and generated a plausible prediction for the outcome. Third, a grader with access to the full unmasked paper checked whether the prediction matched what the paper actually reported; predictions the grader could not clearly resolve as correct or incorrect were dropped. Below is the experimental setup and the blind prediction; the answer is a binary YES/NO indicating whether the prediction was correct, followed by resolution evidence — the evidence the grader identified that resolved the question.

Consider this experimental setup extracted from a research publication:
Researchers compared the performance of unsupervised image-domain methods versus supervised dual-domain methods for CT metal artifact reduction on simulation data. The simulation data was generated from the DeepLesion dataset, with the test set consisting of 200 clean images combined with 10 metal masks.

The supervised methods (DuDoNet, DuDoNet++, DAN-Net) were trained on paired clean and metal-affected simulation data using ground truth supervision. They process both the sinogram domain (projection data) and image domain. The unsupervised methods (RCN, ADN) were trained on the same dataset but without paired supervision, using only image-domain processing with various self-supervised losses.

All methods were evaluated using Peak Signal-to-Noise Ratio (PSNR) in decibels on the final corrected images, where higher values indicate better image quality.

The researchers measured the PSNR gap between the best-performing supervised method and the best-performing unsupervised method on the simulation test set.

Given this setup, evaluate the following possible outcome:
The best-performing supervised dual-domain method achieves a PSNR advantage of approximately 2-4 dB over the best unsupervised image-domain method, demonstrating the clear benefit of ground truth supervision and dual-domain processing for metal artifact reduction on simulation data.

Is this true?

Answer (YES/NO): NO